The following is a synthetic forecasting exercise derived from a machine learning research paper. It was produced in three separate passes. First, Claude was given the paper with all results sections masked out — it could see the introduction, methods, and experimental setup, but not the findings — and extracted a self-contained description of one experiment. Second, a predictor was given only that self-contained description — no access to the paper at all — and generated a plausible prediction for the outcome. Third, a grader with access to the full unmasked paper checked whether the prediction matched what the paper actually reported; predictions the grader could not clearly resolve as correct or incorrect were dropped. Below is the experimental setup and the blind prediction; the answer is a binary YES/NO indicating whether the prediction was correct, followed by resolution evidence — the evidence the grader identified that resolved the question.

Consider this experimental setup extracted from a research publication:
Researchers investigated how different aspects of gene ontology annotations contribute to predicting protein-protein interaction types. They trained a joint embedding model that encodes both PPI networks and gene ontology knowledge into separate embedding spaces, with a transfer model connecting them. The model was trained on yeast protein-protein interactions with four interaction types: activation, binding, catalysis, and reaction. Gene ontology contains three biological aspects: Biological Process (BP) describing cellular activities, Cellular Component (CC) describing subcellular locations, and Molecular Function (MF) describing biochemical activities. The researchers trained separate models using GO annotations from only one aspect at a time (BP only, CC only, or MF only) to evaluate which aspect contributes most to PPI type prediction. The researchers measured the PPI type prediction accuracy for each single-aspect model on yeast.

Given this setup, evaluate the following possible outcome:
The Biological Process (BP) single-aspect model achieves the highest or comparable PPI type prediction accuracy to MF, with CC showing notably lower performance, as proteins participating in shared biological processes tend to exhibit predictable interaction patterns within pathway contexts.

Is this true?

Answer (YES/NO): YES